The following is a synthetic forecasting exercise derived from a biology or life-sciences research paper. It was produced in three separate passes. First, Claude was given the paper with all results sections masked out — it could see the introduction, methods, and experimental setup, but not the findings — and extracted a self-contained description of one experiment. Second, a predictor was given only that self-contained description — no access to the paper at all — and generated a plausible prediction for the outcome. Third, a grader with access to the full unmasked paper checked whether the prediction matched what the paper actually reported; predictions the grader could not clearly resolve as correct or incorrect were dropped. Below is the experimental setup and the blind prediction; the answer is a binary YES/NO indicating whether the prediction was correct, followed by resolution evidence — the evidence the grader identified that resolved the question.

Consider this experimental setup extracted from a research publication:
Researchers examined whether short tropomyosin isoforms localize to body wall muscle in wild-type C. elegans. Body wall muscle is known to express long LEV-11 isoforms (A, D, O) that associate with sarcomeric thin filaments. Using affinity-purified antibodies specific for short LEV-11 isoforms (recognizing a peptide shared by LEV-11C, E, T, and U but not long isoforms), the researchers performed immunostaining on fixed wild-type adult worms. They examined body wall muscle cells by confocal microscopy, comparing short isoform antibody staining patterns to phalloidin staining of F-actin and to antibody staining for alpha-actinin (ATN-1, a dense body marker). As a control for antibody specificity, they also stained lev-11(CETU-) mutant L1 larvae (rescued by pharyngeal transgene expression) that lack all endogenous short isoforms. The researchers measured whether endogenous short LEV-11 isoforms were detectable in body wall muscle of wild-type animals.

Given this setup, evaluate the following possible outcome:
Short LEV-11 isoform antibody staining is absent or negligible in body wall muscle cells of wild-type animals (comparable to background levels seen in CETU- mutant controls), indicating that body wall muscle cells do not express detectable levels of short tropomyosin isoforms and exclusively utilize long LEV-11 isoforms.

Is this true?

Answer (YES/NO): NO